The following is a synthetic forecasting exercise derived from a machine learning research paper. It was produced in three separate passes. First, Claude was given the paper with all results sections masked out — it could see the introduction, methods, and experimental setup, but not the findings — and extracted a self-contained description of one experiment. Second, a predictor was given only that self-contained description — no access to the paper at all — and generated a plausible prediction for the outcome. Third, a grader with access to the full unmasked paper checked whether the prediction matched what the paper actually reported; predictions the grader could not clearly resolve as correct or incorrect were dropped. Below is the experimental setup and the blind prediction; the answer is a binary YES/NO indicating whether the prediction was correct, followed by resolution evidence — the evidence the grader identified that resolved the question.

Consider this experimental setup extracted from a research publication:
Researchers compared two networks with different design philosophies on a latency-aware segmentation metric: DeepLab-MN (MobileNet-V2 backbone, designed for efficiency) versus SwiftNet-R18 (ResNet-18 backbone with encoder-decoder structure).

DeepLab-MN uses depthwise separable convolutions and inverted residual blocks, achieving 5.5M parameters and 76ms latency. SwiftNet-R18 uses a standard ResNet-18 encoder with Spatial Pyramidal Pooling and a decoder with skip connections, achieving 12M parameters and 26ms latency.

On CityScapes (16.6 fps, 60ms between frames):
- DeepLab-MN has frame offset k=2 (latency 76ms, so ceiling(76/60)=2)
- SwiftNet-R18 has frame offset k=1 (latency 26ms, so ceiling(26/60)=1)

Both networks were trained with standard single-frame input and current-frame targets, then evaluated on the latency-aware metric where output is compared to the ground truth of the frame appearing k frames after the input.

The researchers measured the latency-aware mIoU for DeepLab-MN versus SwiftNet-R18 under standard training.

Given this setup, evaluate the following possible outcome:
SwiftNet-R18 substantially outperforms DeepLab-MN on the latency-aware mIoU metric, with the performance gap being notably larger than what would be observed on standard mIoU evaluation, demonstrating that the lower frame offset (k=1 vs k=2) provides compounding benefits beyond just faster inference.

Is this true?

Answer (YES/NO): YES